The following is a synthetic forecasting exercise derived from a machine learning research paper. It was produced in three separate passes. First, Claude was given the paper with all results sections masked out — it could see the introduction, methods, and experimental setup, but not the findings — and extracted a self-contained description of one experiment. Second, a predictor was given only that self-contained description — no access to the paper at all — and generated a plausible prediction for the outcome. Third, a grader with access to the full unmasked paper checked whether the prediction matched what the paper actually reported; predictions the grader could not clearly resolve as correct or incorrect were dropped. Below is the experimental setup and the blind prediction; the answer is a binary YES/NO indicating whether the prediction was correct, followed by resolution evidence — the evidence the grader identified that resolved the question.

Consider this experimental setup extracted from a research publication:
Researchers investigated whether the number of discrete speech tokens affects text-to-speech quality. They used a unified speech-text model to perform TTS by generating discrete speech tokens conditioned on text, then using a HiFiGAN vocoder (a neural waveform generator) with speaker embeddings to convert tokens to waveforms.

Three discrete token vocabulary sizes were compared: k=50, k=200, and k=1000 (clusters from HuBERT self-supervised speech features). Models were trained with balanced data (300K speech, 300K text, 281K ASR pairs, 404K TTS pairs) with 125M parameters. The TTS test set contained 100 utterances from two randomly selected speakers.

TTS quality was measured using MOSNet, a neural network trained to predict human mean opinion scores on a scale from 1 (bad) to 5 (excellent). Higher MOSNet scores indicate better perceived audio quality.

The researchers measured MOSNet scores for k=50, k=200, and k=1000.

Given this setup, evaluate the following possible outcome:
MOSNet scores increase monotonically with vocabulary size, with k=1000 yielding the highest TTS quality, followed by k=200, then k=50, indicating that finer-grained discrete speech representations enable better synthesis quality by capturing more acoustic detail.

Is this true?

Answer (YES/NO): NO